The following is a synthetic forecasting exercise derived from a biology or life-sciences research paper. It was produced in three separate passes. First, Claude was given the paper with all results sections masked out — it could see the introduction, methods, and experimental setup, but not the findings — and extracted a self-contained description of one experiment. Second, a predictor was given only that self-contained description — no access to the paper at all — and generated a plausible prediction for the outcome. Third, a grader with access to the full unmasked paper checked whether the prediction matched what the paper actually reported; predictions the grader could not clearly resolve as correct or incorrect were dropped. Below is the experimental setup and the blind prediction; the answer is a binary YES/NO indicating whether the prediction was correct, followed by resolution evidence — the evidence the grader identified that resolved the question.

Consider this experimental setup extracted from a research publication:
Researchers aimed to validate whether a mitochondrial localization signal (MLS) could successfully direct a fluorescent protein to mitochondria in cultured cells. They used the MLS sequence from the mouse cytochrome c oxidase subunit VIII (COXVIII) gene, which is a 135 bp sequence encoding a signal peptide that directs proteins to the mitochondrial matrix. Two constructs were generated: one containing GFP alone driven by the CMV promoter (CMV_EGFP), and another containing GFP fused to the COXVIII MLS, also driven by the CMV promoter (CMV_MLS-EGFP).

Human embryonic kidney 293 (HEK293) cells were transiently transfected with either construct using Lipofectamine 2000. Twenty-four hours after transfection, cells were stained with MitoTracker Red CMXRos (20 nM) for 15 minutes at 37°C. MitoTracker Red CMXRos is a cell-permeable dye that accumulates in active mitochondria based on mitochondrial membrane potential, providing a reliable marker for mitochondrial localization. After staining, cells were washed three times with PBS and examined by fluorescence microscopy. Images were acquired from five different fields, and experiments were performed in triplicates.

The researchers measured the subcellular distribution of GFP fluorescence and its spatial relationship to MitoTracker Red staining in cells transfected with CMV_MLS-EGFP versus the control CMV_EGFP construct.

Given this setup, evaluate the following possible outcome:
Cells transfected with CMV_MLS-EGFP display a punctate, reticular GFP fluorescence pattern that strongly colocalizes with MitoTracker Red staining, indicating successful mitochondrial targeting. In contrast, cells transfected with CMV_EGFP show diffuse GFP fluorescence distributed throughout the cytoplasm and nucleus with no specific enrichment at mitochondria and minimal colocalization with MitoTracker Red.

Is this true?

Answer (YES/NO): YES